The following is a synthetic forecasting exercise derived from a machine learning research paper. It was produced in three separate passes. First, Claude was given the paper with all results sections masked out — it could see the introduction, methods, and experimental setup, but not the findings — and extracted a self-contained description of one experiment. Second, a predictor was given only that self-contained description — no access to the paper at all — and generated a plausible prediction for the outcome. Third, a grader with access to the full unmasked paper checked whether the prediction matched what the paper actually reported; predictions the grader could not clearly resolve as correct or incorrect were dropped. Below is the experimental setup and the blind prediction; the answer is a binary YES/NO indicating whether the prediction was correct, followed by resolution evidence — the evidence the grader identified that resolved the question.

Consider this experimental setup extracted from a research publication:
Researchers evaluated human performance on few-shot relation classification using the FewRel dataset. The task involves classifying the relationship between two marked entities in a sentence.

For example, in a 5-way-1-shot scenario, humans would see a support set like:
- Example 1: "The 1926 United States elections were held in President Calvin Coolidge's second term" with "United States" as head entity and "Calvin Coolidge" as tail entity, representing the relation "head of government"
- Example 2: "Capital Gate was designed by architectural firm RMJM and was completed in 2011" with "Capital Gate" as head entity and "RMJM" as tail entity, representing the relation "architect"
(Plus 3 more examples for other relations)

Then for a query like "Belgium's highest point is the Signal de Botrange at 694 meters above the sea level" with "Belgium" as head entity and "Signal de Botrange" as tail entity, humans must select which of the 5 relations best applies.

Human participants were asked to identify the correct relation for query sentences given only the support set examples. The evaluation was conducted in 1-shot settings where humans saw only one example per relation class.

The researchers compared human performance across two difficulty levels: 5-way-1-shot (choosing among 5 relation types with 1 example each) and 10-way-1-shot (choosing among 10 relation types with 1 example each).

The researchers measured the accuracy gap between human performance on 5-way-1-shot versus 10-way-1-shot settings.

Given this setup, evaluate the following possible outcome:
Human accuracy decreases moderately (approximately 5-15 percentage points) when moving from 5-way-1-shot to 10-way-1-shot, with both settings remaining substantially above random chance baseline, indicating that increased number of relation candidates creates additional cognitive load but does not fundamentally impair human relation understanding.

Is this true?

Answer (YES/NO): YES